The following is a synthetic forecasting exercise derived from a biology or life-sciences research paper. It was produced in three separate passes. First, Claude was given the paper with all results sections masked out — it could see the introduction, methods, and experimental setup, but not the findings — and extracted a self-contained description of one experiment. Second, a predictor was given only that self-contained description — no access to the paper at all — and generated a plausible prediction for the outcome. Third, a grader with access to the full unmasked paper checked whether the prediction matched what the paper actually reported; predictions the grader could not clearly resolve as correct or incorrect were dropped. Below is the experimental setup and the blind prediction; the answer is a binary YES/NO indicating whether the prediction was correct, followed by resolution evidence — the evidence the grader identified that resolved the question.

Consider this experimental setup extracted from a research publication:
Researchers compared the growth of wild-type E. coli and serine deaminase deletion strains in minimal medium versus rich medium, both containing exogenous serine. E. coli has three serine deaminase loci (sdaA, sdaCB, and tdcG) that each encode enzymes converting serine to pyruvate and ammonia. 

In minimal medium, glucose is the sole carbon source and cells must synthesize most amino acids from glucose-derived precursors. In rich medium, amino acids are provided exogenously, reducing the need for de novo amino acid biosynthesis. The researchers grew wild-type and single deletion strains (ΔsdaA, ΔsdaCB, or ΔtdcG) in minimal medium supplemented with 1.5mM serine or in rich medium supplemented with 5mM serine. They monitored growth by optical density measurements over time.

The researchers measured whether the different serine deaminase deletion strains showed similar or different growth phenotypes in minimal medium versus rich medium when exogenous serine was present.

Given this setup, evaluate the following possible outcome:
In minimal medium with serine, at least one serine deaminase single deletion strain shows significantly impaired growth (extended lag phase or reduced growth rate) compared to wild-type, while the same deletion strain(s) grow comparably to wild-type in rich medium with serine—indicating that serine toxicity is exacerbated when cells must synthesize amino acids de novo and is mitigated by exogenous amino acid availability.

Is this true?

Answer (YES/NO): YES